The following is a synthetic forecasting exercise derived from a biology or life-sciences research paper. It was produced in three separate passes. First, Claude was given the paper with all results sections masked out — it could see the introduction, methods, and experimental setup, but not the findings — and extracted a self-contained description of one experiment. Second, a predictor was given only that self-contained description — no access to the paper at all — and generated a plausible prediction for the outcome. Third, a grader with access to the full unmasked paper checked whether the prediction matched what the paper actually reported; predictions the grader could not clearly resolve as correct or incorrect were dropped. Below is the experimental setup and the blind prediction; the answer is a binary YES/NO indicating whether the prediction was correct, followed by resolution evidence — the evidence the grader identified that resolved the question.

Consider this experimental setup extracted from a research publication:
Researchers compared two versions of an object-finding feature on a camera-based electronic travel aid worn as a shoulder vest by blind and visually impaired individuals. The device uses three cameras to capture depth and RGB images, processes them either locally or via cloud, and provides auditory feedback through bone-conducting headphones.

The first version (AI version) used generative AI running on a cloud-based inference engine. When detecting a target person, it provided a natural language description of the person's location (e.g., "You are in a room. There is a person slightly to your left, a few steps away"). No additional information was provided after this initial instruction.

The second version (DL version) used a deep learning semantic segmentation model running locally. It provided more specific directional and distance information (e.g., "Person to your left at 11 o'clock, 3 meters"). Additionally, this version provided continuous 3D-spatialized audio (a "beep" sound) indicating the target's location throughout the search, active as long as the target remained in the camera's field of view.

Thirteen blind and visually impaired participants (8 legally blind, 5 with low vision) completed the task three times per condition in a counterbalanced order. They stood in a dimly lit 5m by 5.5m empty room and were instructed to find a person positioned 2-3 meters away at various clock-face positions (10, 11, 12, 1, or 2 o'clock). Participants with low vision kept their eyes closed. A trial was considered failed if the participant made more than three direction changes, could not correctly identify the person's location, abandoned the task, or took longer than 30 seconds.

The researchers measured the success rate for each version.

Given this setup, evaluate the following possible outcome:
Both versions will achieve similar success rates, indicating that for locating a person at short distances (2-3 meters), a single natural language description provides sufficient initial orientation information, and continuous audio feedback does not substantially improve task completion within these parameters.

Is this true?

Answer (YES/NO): NO